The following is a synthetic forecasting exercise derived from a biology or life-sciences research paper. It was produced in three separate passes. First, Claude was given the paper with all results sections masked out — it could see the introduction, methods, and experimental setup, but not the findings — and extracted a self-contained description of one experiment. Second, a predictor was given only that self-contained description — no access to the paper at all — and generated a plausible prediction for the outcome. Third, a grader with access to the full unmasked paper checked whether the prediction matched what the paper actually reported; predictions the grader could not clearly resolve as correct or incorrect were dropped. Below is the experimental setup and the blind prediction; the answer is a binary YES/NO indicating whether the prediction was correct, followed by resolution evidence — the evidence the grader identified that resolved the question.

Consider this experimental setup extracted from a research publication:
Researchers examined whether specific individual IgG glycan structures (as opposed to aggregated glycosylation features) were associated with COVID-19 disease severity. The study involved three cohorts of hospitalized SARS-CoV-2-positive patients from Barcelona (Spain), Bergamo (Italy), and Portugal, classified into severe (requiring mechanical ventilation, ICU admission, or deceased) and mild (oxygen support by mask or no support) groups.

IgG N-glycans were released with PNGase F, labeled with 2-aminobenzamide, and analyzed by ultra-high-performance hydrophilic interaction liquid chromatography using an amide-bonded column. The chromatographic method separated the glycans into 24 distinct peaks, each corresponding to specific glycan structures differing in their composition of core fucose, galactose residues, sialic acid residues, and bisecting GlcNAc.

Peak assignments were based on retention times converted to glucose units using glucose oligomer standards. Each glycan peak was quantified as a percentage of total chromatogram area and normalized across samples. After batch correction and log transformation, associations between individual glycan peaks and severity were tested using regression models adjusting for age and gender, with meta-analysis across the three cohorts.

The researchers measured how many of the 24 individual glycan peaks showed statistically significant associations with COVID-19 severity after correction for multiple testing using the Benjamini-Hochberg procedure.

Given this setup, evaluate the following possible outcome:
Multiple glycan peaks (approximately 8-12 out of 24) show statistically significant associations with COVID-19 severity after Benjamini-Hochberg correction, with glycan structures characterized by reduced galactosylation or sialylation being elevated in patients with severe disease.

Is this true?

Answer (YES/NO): NO